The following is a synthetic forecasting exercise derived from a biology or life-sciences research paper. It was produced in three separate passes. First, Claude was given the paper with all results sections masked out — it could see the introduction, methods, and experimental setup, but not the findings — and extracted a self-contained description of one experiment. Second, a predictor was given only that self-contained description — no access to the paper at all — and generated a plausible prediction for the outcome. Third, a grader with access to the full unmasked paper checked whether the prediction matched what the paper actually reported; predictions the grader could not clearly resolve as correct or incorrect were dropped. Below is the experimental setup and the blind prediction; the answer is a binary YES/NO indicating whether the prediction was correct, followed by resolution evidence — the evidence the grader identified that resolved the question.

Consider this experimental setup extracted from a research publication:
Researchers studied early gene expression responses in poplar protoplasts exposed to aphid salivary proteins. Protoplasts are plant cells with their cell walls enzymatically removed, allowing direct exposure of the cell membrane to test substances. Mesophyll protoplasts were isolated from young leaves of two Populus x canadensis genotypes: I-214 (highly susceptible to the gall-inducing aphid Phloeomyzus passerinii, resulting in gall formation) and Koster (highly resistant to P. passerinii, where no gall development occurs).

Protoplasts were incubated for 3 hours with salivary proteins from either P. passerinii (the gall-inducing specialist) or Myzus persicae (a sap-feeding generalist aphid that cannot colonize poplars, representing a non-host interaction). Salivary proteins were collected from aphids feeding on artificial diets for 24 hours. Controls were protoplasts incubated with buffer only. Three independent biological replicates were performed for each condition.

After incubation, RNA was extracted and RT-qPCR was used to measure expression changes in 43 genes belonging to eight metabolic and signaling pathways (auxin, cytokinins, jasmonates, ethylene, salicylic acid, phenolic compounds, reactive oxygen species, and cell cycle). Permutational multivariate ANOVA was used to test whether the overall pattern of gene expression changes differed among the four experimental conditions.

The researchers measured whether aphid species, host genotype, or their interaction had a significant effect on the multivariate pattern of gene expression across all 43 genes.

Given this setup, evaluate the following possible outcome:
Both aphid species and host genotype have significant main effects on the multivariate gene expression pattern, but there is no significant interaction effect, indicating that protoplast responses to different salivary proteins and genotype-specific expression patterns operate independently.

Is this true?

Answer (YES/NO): NO